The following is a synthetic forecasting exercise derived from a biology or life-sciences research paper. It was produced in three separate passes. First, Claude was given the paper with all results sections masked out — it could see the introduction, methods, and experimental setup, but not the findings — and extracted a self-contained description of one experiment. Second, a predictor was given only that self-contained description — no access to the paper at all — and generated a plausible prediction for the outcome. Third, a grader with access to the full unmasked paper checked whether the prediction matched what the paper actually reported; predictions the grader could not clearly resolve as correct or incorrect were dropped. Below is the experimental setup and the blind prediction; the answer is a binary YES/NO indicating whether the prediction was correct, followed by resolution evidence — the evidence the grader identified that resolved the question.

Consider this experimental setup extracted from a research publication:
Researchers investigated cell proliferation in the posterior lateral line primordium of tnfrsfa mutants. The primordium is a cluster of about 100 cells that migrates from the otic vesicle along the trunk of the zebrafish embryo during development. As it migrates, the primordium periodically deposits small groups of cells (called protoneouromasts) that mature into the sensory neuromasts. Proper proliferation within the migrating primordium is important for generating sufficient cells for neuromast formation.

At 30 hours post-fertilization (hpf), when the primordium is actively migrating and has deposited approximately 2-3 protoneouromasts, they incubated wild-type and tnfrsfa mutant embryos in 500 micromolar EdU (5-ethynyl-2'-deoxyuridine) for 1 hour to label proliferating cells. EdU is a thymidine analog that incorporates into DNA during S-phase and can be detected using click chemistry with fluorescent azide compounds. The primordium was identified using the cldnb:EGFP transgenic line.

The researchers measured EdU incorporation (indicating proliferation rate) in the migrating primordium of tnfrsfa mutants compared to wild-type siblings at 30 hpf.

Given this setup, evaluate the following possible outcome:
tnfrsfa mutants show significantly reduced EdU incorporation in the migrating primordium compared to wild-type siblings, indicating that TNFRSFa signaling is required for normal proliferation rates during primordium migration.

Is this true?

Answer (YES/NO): NO